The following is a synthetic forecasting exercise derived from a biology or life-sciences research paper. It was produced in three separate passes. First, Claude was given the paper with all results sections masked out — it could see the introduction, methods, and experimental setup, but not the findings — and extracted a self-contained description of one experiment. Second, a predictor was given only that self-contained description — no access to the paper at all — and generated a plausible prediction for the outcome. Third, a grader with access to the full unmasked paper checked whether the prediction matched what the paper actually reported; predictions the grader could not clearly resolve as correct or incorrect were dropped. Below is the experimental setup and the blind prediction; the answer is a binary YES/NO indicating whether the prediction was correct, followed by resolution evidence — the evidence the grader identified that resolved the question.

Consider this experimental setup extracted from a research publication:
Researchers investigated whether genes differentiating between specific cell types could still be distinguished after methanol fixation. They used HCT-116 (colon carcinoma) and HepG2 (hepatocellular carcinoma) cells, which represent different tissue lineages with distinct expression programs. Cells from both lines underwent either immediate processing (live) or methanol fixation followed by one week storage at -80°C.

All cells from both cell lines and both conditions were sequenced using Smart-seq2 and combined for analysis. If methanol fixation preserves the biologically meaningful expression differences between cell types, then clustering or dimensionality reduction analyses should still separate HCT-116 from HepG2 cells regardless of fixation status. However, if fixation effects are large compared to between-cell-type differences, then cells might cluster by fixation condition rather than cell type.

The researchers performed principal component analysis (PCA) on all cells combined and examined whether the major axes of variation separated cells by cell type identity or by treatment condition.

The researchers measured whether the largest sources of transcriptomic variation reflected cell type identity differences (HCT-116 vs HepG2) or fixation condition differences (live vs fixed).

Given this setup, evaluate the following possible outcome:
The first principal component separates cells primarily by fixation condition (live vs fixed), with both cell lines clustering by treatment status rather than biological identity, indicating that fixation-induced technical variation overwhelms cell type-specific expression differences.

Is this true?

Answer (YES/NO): NO